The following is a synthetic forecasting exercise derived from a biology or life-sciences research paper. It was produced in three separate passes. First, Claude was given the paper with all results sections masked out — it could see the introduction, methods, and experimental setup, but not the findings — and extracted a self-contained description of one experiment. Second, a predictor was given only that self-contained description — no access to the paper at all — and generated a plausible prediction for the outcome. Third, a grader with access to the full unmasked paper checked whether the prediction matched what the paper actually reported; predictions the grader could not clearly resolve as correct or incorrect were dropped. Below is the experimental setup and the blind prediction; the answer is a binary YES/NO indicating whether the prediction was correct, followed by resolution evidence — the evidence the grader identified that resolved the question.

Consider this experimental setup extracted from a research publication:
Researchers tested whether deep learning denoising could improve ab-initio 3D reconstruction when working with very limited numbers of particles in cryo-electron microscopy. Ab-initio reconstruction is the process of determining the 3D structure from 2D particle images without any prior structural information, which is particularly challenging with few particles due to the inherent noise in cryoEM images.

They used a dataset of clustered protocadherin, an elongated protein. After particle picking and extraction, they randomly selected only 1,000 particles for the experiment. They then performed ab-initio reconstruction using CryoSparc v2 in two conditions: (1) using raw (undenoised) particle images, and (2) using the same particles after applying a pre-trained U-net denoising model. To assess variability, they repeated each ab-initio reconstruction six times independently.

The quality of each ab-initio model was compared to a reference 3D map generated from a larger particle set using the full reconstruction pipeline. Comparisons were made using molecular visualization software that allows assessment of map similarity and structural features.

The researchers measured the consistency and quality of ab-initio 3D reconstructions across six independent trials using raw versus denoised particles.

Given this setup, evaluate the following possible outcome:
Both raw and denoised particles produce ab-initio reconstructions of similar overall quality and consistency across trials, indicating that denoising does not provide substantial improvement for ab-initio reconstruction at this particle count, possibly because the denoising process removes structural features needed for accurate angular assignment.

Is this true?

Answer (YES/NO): NO